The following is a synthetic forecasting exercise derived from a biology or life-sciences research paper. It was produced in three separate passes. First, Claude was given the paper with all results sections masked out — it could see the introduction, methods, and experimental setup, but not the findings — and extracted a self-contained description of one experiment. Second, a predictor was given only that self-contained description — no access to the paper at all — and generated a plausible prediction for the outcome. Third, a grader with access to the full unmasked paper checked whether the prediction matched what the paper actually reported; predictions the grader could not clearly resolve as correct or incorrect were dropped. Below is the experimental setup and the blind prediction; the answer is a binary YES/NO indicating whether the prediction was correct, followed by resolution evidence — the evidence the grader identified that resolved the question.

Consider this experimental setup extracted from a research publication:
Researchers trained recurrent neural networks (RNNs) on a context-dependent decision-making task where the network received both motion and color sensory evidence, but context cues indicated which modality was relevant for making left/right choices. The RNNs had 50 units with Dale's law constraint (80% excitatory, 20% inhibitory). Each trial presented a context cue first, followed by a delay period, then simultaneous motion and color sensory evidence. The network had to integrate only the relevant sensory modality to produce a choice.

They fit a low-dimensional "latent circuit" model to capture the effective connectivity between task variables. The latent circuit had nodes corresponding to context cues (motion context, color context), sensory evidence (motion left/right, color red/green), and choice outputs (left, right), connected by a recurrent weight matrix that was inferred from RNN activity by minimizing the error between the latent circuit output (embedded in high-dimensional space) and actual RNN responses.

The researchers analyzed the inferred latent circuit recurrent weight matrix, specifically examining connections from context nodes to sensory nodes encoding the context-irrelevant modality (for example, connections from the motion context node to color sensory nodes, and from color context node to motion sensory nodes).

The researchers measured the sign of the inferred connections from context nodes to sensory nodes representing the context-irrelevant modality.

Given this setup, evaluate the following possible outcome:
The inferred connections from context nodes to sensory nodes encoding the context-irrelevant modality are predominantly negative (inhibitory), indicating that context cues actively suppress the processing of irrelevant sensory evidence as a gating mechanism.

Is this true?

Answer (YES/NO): YES